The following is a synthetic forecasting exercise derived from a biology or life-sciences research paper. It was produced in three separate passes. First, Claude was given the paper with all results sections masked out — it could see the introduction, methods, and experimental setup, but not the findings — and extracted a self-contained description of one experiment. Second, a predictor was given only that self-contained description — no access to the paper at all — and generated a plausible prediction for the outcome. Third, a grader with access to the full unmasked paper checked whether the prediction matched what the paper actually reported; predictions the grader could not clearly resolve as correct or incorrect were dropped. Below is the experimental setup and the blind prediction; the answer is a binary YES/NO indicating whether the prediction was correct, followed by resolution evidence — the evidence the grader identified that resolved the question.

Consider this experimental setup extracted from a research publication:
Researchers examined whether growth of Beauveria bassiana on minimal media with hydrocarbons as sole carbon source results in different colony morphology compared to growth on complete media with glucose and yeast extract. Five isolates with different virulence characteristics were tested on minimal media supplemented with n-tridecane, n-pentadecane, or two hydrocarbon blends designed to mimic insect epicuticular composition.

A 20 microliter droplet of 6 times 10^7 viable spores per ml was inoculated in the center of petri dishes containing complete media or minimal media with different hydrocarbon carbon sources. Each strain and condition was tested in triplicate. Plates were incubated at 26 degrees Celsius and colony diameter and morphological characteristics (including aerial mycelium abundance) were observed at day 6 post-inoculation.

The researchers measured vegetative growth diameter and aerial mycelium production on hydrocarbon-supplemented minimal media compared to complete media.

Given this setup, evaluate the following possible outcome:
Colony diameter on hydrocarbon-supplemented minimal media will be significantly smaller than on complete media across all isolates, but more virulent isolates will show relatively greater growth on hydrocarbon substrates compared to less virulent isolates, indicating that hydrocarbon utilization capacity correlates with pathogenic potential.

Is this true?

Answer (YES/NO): NO